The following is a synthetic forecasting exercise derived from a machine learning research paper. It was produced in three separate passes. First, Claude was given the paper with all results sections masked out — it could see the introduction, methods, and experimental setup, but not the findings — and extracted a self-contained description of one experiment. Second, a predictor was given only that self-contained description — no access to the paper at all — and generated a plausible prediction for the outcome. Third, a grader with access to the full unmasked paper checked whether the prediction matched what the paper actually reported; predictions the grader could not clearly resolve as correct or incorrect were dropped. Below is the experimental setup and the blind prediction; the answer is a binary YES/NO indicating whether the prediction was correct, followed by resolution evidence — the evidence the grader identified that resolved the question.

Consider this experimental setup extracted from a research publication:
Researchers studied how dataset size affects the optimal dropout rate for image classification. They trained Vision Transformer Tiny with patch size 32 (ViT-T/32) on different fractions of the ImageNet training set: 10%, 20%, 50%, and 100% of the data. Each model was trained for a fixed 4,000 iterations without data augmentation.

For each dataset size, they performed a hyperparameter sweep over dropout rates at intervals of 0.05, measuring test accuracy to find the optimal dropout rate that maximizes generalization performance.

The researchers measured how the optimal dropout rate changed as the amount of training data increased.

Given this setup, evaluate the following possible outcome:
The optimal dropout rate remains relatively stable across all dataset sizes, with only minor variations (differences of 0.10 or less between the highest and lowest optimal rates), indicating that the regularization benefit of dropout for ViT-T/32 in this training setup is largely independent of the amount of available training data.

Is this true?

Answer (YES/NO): NO